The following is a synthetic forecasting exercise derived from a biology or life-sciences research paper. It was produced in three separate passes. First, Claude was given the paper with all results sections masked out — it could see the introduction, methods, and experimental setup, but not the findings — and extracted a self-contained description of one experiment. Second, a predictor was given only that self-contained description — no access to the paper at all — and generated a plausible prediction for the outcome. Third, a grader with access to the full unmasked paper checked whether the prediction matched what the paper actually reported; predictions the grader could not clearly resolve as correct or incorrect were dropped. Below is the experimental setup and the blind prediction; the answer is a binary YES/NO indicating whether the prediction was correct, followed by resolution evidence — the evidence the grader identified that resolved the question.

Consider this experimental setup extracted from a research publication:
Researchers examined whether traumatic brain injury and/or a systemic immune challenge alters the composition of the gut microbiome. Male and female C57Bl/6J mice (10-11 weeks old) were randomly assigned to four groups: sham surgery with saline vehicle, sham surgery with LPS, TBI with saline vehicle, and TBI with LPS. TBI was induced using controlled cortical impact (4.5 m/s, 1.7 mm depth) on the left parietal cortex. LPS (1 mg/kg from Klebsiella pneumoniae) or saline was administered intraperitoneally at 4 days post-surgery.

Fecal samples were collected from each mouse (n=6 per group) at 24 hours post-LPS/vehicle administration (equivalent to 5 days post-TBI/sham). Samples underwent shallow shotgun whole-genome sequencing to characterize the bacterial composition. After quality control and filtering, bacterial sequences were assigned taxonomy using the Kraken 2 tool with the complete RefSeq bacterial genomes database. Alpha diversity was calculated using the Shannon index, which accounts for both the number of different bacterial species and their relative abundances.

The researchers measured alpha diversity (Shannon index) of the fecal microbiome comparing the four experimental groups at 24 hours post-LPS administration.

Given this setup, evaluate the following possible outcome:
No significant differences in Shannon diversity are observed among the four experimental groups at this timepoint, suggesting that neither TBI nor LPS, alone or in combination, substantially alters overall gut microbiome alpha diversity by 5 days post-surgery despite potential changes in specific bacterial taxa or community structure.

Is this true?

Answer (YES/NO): NO